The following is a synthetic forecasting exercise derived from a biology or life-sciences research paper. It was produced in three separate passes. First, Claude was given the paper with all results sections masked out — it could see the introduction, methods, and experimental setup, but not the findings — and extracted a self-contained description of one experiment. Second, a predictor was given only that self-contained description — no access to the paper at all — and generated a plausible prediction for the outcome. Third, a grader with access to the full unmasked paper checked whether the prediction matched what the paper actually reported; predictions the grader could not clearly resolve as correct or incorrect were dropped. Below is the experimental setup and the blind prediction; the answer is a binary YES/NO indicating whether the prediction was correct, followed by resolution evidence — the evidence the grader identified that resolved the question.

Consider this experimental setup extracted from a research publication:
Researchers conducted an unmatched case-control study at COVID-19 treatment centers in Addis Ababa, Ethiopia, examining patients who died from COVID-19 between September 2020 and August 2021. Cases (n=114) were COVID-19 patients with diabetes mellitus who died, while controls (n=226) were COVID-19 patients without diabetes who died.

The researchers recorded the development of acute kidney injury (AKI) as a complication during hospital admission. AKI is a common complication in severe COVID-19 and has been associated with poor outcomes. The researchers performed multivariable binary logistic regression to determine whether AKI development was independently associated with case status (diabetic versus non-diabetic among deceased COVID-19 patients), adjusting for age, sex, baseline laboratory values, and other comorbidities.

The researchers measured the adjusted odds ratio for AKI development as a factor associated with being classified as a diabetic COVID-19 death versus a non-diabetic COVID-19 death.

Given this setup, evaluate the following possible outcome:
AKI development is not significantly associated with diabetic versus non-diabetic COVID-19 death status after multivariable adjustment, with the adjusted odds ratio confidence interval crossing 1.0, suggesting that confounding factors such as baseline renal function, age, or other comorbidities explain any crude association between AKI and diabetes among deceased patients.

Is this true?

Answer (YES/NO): NO